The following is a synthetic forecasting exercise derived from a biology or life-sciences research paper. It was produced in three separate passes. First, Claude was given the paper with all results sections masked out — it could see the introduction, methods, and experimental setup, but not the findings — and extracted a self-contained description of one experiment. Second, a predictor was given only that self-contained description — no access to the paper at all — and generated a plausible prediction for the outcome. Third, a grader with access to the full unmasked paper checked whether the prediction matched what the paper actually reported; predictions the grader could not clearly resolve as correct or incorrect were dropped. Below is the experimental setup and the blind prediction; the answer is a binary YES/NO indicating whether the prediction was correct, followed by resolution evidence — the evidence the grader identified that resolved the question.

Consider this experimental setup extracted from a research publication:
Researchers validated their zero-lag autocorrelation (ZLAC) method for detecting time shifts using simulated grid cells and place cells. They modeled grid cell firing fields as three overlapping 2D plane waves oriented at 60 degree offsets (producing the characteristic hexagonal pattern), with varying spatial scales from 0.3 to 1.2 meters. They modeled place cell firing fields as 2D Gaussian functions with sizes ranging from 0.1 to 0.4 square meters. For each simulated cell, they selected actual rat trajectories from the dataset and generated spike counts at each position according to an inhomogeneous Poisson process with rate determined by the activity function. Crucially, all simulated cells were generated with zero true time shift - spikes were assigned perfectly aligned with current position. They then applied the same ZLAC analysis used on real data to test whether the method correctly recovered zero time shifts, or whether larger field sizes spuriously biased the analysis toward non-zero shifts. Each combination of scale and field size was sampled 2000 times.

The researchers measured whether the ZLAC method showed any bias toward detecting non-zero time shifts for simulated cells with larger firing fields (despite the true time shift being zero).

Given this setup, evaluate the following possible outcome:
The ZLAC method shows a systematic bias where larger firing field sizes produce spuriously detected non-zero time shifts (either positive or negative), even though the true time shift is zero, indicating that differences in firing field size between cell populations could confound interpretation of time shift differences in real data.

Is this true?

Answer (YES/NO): NO